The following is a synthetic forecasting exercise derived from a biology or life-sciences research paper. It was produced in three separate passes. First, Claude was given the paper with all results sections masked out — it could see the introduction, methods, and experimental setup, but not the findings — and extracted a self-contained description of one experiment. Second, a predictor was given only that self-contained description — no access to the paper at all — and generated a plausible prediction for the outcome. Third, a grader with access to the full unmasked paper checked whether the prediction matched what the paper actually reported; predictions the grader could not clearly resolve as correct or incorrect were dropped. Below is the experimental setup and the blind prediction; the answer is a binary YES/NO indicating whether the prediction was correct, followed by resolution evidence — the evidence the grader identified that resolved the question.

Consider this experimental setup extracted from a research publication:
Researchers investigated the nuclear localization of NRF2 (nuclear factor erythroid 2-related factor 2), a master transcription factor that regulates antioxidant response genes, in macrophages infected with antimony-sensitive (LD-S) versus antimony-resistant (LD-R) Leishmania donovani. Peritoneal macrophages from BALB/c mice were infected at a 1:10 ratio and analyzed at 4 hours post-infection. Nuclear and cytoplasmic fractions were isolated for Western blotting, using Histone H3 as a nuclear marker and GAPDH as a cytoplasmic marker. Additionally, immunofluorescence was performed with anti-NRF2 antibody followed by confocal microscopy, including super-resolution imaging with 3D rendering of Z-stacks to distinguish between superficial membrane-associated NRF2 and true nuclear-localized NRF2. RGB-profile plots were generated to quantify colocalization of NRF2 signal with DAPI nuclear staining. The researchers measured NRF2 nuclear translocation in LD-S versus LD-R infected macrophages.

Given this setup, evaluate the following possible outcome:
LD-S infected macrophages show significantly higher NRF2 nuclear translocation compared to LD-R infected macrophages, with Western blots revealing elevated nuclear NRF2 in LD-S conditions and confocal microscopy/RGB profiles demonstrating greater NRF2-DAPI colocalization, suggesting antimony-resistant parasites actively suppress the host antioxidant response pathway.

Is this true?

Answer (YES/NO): NO